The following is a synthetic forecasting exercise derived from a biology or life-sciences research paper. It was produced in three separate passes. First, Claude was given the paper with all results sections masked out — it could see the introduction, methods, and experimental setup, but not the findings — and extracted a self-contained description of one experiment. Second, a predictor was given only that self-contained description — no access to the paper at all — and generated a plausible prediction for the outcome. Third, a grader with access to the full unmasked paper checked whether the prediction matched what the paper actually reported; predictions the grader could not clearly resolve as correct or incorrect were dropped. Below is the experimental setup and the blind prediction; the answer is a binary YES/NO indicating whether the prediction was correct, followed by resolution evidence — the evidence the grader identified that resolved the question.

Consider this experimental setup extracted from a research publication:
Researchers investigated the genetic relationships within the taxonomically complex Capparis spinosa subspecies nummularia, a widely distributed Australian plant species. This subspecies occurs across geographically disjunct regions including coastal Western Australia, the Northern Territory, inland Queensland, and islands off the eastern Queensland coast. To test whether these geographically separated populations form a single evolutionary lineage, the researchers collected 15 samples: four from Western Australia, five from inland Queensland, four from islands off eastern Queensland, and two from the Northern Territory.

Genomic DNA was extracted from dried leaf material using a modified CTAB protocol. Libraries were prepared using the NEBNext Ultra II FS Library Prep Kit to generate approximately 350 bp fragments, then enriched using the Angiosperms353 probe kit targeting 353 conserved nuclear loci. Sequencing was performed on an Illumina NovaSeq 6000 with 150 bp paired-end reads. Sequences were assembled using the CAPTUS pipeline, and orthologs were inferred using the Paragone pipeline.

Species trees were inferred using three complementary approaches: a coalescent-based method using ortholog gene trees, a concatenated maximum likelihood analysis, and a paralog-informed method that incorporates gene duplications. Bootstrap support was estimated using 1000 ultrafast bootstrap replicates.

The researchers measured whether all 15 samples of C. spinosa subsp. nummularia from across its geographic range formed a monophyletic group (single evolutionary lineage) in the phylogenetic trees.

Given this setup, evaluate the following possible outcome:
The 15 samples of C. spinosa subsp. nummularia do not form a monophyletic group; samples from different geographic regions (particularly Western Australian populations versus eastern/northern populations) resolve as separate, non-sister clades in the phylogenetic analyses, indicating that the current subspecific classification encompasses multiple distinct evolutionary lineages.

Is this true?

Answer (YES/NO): NO